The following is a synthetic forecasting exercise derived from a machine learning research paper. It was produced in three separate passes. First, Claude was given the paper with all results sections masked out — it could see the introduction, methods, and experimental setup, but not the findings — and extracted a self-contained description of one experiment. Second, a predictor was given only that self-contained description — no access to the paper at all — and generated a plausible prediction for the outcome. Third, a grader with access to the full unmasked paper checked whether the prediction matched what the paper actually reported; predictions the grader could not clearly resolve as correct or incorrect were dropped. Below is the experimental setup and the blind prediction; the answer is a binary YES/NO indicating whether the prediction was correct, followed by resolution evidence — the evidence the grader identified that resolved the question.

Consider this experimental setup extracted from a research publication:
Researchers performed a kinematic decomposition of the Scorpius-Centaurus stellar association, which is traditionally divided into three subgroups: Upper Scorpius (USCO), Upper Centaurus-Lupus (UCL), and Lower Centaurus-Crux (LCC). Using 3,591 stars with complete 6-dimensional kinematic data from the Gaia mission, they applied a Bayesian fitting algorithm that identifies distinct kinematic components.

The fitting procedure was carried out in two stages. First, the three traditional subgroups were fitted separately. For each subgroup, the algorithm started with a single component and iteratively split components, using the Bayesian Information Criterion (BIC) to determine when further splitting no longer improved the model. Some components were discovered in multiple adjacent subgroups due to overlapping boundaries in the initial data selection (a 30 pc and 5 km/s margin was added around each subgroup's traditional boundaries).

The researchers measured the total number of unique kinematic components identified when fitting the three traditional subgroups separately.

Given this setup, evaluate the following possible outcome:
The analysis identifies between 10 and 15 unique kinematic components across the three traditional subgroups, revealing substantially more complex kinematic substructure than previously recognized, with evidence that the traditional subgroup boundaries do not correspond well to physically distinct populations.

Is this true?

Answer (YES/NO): NO